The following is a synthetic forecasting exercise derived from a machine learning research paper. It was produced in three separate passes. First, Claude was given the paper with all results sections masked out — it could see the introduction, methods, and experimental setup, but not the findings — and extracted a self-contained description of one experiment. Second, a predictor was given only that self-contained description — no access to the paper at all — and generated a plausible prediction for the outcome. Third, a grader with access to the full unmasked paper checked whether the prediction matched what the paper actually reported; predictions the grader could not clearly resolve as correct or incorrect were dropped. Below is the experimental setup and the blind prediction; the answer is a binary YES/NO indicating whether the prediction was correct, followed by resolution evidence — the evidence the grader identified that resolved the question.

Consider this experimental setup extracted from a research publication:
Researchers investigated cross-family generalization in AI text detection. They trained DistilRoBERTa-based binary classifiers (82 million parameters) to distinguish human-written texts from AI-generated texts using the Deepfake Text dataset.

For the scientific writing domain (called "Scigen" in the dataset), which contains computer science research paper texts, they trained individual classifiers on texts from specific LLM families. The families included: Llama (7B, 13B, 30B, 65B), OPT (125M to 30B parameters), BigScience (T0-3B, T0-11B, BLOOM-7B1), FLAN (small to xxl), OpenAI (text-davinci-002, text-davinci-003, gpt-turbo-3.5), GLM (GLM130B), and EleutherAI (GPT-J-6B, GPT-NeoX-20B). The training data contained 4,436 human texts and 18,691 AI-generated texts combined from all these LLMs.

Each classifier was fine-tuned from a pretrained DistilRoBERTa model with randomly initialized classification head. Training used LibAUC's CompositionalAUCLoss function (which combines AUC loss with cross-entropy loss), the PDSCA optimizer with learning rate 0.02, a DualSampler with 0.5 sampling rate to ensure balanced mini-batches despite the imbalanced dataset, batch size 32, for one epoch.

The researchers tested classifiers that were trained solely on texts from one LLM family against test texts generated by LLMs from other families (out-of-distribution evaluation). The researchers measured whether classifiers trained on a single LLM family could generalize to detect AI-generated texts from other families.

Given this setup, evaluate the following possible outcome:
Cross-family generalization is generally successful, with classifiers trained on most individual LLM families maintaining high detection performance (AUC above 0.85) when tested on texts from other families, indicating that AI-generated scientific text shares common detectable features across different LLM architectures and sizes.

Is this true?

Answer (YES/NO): NO